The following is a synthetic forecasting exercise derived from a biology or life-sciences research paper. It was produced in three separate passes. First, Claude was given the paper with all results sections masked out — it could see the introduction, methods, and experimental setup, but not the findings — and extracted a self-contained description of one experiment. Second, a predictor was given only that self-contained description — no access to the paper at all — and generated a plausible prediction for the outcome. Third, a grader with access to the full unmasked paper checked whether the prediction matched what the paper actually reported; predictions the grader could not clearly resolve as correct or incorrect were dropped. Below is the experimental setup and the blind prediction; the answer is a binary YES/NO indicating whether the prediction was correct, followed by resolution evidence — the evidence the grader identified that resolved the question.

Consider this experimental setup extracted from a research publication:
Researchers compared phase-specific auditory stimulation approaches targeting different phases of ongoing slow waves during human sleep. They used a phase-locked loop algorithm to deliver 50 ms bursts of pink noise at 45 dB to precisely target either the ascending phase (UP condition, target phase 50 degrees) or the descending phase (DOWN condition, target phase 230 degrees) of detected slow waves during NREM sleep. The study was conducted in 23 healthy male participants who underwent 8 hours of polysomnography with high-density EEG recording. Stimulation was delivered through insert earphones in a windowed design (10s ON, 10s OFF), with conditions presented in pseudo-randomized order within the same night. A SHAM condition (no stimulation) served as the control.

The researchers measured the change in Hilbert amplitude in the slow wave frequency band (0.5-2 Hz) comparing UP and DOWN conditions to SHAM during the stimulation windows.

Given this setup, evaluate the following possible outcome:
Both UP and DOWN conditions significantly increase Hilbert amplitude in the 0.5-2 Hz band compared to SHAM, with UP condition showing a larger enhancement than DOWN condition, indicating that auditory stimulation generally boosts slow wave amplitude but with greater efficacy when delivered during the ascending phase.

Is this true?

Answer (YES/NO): NO